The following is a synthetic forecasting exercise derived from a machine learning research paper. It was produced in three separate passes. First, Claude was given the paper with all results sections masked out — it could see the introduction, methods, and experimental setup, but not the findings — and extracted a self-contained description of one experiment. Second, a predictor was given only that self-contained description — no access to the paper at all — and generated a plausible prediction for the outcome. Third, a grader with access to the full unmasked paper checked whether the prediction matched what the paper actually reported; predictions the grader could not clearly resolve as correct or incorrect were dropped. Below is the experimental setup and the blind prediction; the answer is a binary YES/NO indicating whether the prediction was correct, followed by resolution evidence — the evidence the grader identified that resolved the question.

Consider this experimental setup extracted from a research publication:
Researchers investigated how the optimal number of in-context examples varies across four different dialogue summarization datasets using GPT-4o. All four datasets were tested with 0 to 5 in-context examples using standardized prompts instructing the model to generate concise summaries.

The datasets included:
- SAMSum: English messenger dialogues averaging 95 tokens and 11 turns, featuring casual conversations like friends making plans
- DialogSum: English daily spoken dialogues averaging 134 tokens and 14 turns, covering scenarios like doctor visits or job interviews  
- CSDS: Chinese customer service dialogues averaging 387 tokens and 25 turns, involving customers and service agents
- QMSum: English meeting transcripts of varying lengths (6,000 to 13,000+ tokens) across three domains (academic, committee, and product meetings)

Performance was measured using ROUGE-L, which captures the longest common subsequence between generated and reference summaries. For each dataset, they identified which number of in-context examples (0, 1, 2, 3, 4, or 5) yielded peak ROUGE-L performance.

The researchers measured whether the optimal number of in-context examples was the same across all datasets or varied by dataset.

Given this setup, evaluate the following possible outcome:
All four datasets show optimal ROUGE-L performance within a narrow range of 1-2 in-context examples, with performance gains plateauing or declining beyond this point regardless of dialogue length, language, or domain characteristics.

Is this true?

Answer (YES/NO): NO